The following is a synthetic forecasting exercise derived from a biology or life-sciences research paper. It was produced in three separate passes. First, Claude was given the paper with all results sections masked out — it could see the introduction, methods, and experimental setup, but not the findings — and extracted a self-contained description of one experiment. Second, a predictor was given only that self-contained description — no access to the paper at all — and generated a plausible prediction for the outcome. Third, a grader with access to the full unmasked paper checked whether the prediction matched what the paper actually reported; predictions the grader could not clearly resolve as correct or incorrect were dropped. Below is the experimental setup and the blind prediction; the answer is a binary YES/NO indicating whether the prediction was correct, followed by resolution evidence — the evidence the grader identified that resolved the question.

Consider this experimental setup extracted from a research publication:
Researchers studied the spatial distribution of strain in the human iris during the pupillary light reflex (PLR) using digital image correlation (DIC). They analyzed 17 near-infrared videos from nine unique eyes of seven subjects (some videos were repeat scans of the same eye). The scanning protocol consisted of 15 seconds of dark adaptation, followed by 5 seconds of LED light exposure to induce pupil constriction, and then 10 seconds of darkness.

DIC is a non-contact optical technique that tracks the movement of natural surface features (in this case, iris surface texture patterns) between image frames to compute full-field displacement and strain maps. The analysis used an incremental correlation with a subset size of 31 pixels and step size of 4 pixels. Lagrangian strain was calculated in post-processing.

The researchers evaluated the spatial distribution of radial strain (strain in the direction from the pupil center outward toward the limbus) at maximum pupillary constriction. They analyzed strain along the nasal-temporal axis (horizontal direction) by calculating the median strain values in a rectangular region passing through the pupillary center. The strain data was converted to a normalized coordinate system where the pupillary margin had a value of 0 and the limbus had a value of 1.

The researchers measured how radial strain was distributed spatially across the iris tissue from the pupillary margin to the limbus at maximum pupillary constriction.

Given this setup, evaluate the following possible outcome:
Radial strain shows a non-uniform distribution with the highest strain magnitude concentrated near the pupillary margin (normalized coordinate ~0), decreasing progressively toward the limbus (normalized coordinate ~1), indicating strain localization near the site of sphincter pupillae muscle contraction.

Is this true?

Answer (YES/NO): NO